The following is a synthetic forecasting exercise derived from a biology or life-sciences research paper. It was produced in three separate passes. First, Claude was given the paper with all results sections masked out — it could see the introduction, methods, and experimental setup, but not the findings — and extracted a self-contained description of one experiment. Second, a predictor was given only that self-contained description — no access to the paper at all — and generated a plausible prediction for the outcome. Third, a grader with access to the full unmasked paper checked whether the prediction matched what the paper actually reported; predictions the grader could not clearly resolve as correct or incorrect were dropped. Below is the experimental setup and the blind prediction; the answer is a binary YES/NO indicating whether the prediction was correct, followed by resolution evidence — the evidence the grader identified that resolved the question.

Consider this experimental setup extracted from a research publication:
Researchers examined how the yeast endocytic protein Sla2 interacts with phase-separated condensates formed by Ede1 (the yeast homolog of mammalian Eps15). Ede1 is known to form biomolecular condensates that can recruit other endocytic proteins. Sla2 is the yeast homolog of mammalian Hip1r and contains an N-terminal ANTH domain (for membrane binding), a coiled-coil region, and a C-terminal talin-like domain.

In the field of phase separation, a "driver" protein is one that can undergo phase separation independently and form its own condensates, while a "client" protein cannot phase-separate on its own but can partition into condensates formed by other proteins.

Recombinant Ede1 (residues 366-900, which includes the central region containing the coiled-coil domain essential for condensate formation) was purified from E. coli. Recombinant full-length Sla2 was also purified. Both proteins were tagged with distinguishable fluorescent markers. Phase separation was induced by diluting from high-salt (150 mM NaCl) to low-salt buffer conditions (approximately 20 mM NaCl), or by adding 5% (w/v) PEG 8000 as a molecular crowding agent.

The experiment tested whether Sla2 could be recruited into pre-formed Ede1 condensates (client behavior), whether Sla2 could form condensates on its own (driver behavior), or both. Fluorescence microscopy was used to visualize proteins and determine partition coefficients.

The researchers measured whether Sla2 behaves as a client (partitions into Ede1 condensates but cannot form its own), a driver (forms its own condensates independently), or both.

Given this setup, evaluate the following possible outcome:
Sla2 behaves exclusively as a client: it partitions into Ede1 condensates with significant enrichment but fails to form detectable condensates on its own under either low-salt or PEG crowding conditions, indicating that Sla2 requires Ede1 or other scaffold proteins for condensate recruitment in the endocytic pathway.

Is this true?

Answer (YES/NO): NO